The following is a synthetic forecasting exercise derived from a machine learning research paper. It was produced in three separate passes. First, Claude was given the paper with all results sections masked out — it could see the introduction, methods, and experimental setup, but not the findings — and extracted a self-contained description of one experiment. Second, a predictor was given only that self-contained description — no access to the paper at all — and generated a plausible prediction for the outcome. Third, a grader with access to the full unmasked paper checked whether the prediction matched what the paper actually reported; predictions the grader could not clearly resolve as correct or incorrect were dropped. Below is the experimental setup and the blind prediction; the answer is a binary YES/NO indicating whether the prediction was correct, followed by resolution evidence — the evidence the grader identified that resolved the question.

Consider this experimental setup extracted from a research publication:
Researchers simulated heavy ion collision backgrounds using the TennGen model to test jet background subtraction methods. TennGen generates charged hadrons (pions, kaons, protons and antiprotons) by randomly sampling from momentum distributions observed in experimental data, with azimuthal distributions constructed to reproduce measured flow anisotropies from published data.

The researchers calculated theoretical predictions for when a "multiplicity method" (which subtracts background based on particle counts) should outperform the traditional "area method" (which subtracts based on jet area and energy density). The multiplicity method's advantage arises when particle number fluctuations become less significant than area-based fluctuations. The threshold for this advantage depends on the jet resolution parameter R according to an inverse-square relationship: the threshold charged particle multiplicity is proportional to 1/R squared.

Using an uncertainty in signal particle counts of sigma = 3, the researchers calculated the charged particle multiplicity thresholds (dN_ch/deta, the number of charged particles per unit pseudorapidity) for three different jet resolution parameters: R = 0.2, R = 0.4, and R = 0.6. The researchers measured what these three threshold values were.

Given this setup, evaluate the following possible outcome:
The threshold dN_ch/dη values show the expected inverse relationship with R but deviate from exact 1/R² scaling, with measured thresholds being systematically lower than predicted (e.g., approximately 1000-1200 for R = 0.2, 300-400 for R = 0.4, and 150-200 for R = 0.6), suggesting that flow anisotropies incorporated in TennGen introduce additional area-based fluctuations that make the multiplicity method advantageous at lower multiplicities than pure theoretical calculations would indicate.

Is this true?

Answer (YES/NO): NO